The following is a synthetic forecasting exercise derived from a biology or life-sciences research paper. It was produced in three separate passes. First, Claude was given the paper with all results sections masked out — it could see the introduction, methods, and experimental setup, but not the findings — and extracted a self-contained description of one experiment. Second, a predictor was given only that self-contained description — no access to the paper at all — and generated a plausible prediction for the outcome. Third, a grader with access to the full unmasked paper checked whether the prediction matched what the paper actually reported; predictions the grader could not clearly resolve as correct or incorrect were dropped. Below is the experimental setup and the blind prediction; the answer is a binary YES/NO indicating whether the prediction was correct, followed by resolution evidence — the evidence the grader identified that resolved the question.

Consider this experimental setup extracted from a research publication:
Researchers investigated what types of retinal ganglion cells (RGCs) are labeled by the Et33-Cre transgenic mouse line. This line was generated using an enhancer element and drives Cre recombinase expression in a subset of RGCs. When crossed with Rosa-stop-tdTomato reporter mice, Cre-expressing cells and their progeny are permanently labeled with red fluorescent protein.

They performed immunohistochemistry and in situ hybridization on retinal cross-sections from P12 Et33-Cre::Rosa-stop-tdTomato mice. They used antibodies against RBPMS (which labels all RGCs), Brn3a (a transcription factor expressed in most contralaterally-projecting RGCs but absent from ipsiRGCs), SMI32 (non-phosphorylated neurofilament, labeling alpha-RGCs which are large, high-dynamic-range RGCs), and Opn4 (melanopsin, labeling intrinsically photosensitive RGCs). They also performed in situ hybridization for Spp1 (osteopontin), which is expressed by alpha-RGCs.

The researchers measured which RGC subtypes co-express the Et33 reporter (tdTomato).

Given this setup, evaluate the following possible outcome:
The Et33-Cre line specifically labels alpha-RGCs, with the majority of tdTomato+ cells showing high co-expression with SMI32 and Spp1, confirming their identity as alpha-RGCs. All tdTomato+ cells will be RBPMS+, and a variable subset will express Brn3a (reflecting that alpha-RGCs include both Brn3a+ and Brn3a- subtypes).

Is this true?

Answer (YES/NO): NO